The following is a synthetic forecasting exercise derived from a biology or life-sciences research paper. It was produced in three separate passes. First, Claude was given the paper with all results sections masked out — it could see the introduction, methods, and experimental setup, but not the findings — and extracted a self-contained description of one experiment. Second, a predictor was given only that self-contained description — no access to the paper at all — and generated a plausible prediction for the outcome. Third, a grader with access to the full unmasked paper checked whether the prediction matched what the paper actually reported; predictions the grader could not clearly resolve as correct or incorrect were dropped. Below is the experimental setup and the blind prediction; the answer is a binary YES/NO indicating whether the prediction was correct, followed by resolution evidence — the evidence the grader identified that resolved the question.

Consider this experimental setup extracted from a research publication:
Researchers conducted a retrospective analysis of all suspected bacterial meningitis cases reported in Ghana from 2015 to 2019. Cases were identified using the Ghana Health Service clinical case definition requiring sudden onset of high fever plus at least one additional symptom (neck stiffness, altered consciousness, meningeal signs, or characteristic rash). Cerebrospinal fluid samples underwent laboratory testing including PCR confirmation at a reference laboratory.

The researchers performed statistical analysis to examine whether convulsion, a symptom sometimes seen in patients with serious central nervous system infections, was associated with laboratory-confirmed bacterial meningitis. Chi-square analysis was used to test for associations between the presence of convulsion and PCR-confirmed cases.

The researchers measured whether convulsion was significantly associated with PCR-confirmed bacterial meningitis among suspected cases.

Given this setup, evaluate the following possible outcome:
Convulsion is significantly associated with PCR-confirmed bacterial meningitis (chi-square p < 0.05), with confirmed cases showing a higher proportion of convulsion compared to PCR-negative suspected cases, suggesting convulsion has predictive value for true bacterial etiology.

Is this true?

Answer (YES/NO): NO